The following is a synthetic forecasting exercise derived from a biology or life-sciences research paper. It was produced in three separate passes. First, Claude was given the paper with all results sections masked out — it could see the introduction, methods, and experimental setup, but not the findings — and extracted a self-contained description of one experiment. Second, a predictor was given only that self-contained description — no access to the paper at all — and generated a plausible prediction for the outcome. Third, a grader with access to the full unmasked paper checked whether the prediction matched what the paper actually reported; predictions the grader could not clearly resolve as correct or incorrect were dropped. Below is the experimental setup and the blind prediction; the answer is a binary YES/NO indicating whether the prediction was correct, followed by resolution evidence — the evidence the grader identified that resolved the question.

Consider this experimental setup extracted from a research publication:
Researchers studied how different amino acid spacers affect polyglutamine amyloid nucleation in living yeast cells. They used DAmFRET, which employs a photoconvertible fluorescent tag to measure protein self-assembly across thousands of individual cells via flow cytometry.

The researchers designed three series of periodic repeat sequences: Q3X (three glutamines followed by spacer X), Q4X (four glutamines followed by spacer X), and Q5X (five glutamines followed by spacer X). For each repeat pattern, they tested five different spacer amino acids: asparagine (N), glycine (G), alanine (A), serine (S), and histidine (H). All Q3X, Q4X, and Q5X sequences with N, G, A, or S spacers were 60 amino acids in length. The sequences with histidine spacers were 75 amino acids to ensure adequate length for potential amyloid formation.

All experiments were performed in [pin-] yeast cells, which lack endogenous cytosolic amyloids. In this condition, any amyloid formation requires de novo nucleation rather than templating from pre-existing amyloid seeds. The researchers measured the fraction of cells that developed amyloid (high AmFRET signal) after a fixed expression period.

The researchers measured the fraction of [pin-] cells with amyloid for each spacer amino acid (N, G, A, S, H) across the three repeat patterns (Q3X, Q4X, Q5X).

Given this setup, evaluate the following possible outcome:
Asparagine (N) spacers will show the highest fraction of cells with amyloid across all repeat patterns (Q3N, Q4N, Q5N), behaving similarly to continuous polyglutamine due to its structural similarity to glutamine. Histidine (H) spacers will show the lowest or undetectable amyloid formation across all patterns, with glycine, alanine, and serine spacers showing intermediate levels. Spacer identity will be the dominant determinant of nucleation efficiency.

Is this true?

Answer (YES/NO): NO